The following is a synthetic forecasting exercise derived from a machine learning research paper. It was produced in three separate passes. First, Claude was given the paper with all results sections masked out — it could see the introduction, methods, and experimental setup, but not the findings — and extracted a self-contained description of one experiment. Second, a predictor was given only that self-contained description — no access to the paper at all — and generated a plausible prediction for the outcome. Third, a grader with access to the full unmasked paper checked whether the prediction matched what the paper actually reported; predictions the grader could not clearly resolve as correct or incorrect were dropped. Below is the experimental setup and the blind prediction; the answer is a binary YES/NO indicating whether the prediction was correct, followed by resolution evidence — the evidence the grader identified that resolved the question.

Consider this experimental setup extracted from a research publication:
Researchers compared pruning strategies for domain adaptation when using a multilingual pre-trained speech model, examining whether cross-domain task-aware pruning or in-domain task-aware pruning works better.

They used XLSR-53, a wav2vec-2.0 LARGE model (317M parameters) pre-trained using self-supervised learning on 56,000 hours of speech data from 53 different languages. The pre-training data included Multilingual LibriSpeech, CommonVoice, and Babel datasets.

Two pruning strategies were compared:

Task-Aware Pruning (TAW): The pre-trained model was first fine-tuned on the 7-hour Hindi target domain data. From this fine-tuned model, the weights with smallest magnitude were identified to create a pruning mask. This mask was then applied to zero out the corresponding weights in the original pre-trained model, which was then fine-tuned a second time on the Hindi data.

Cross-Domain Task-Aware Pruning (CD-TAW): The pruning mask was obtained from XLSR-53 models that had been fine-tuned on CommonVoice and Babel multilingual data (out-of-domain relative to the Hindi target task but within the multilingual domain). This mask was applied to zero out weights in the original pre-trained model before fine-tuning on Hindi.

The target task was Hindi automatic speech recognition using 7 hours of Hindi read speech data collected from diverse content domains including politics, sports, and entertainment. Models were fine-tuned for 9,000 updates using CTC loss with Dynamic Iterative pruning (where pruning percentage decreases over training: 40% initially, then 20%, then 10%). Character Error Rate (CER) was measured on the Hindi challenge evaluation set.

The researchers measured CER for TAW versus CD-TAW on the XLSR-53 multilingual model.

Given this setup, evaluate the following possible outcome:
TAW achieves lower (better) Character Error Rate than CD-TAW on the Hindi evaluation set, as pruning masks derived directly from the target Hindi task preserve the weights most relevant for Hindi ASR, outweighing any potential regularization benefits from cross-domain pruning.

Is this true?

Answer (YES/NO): YES